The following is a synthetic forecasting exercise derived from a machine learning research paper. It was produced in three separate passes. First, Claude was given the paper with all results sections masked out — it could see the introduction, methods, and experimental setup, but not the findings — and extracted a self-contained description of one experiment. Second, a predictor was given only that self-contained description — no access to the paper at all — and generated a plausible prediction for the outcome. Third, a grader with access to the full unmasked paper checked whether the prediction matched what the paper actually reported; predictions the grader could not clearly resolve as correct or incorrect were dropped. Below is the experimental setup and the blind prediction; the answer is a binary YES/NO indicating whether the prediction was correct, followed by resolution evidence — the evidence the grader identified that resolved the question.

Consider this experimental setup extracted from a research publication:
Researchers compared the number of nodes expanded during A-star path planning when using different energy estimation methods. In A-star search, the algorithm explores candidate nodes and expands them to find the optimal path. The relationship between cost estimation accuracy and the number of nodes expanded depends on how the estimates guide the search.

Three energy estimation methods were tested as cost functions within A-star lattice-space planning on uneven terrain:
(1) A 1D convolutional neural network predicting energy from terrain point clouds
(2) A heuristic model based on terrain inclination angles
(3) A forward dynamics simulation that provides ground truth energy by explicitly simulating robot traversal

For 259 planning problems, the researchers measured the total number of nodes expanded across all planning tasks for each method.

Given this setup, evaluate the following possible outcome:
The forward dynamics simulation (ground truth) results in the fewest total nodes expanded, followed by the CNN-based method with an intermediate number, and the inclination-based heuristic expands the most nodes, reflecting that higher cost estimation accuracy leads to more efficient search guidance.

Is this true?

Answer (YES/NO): NO